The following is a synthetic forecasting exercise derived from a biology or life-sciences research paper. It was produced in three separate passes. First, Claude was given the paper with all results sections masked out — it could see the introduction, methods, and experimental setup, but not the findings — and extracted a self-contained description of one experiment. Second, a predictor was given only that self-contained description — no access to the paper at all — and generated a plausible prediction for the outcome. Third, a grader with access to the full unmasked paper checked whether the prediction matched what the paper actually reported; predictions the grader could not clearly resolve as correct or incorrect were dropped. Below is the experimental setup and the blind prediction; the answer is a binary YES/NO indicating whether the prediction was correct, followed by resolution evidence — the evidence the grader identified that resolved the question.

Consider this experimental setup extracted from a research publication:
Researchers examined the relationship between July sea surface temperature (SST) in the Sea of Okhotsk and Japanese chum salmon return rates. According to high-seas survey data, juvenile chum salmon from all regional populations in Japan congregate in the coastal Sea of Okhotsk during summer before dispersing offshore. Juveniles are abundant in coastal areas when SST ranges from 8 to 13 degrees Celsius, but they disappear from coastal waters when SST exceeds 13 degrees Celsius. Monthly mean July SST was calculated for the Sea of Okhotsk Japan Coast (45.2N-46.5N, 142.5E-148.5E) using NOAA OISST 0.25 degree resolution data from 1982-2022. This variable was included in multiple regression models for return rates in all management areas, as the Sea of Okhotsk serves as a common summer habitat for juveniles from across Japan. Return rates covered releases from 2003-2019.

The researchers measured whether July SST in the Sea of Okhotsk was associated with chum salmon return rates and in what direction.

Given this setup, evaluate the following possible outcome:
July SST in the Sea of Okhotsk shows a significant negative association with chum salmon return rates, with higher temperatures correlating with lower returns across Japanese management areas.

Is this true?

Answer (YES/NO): NO